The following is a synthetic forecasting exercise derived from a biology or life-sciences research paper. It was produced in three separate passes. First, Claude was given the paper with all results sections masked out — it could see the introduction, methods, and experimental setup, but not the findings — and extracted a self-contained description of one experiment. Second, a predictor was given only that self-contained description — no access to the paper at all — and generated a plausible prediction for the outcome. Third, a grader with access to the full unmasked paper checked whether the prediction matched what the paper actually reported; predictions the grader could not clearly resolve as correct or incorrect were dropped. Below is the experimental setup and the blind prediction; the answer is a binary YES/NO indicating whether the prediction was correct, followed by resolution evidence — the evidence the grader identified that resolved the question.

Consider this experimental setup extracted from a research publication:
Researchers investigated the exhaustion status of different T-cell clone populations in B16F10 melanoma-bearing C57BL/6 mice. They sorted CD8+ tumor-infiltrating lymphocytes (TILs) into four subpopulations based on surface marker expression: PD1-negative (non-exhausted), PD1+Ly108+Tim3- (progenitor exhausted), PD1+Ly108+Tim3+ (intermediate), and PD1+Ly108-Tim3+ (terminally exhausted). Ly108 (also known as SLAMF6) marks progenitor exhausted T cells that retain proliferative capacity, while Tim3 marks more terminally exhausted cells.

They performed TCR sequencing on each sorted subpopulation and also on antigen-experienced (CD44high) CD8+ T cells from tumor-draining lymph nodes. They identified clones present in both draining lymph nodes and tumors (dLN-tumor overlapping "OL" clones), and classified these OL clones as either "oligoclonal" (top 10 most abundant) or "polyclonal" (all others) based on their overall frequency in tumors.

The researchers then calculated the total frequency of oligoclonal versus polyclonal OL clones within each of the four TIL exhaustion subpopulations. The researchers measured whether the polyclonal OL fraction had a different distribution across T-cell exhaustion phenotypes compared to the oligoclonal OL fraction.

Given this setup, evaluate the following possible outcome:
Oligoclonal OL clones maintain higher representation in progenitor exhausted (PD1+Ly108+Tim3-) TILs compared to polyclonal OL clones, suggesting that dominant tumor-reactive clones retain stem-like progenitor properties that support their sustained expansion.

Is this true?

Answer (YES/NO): NO